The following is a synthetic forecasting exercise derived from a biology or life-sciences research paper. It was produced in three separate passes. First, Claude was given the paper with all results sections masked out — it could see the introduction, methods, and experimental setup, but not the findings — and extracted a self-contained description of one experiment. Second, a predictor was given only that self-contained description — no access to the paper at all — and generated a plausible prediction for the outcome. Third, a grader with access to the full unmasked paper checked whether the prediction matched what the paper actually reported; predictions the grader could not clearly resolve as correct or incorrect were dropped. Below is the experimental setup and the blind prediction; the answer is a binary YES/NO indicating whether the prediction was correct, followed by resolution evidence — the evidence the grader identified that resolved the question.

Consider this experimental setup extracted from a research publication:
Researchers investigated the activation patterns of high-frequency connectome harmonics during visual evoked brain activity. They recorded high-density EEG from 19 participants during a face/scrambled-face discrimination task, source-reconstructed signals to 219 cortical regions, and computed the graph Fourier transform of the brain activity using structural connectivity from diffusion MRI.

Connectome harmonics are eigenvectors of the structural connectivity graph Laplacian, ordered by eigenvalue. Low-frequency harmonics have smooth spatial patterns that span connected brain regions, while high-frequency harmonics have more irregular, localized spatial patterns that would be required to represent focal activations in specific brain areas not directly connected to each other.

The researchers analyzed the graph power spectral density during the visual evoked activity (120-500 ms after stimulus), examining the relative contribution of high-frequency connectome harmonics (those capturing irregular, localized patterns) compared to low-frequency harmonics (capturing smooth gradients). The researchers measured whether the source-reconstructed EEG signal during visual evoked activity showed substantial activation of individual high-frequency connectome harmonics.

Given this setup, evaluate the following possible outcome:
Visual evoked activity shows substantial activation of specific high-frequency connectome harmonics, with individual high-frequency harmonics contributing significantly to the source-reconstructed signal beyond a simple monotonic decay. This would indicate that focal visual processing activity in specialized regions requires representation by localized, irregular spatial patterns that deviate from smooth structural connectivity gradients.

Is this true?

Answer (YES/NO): NO